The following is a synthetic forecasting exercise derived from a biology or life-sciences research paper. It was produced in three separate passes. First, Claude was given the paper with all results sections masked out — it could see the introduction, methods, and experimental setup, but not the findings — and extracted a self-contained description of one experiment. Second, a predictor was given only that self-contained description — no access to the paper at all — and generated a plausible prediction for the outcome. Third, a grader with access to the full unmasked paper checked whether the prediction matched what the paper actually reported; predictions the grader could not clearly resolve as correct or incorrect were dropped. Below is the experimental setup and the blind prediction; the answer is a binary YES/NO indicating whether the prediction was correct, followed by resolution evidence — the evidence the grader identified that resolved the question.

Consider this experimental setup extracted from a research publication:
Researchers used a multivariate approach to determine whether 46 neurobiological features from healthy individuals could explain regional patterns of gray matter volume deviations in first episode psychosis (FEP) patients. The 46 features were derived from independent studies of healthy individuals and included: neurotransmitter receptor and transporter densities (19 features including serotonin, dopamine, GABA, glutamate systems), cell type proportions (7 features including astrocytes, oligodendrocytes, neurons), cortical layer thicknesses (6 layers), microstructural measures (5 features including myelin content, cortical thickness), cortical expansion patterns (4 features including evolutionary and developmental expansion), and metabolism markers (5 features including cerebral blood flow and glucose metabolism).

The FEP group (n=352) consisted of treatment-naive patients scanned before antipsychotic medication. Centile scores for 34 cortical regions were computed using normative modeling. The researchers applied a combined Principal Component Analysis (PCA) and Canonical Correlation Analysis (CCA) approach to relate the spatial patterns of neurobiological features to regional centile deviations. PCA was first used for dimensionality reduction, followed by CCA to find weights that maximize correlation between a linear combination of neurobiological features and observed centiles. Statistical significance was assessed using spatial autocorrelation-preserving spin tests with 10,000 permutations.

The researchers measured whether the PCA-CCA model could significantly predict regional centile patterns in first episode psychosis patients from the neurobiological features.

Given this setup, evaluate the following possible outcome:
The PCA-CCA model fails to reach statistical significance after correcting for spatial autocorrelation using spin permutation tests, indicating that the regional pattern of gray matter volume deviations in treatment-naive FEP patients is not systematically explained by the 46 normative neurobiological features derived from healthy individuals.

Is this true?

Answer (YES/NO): NO